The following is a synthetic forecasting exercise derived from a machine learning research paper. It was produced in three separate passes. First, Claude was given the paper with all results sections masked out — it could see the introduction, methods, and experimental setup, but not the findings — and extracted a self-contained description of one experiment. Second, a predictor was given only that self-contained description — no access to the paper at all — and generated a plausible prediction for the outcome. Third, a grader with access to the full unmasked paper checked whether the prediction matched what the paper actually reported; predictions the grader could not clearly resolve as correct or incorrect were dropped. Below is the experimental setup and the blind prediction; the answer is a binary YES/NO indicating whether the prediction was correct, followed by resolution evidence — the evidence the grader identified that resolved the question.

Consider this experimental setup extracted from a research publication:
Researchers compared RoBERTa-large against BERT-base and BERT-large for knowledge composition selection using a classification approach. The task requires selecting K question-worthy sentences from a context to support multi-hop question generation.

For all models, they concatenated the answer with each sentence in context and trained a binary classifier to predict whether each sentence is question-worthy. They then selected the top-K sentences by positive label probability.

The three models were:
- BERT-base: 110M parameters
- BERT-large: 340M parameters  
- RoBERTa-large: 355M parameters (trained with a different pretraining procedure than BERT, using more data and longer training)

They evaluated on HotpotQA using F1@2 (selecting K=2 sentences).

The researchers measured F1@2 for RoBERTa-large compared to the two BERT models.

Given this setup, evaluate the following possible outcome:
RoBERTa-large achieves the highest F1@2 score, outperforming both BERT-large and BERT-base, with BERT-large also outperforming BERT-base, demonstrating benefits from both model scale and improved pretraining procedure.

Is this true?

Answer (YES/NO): NO